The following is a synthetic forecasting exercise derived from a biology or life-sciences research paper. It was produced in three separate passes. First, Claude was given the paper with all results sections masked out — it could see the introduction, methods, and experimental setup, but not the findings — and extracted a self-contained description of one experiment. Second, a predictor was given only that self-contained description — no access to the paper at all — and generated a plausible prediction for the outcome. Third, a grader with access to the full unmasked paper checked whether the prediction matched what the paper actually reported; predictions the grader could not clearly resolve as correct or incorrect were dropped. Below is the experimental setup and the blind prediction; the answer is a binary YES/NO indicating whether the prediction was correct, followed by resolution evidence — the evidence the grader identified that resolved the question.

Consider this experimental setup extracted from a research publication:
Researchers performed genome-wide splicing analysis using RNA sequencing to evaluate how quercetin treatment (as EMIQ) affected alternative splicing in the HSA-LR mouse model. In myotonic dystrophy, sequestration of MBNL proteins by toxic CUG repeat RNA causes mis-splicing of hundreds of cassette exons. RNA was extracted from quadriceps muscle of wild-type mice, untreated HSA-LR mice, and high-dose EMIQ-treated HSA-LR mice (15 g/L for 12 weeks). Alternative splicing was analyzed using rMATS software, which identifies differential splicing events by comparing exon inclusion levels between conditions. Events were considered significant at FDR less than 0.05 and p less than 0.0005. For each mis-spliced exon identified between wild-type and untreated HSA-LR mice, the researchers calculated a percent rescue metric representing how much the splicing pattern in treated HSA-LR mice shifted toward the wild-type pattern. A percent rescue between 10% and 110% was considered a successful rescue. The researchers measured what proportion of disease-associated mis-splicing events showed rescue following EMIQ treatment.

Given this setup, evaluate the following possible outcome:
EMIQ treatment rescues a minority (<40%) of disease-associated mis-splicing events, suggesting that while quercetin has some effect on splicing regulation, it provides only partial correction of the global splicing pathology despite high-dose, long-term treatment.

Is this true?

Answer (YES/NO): NO